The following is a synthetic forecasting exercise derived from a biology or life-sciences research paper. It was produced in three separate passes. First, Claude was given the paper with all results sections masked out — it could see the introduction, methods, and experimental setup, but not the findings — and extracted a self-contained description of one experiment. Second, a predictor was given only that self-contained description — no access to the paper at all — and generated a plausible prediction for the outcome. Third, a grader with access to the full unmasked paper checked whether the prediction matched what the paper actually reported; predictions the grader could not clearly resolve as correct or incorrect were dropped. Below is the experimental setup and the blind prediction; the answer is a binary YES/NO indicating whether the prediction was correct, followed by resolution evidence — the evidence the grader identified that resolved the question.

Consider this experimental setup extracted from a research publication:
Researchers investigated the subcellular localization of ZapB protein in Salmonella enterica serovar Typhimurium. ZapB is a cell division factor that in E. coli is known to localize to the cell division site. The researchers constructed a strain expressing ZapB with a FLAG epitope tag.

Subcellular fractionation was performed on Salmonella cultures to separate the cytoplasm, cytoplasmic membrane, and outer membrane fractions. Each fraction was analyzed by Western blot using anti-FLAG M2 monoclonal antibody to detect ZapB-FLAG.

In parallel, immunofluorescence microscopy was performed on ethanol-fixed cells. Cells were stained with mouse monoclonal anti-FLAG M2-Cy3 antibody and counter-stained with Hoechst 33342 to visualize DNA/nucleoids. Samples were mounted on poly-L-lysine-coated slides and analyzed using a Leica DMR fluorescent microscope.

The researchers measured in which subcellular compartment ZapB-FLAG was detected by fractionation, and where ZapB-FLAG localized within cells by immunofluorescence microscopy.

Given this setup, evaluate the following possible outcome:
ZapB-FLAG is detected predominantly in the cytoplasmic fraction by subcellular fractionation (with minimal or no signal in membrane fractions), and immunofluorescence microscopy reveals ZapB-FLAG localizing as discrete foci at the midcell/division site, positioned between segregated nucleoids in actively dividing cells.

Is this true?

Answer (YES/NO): YES